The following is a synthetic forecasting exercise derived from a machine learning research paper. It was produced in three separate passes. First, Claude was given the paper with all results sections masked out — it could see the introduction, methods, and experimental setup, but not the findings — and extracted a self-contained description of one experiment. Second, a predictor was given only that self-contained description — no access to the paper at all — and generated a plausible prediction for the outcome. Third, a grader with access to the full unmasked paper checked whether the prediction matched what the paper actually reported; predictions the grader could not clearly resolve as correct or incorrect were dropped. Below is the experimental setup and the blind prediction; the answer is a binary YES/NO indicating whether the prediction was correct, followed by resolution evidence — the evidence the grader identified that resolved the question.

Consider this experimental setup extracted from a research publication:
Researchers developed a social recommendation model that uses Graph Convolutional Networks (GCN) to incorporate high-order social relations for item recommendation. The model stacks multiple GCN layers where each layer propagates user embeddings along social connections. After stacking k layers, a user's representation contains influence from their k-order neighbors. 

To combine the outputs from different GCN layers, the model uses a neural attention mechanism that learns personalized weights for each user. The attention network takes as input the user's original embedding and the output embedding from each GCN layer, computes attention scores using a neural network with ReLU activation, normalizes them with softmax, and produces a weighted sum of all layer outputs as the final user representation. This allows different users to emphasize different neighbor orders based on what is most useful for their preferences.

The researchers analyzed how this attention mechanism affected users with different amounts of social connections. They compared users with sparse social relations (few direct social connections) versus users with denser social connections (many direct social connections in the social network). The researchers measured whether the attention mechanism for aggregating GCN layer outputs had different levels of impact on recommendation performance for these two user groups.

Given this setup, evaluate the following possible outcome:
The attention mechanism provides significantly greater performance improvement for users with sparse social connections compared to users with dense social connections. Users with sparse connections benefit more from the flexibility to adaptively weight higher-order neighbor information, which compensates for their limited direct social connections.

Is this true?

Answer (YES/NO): NO